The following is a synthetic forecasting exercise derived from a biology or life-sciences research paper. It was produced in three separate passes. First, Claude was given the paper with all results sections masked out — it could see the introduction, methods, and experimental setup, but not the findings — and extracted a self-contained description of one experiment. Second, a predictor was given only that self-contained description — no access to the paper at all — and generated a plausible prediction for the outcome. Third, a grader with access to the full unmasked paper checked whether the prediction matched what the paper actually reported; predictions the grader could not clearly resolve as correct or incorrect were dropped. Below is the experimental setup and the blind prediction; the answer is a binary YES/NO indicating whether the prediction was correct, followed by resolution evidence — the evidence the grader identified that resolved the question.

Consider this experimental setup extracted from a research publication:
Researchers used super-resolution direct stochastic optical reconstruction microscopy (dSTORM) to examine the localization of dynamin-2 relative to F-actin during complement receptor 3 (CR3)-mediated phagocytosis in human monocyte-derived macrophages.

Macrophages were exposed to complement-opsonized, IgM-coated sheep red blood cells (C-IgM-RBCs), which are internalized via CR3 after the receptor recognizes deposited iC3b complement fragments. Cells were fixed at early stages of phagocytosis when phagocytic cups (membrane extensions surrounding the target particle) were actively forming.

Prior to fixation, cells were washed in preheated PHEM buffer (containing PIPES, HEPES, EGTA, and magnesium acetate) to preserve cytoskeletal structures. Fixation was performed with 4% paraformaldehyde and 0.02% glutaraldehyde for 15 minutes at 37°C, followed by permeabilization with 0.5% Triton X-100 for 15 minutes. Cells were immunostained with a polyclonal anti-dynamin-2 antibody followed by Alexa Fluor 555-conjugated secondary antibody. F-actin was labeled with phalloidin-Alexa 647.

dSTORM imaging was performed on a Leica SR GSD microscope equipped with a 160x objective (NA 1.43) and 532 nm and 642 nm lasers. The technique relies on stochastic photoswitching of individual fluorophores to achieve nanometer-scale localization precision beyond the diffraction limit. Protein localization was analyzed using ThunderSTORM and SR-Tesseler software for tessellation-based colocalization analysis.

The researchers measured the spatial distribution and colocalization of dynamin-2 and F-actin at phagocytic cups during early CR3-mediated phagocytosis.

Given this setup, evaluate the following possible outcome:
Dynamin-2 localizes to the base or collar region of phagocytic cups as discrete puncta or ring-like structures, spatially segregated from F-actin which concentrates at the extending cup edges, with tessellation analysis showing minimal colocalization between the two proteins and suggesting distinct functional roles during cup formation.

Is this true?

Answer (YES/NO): NO